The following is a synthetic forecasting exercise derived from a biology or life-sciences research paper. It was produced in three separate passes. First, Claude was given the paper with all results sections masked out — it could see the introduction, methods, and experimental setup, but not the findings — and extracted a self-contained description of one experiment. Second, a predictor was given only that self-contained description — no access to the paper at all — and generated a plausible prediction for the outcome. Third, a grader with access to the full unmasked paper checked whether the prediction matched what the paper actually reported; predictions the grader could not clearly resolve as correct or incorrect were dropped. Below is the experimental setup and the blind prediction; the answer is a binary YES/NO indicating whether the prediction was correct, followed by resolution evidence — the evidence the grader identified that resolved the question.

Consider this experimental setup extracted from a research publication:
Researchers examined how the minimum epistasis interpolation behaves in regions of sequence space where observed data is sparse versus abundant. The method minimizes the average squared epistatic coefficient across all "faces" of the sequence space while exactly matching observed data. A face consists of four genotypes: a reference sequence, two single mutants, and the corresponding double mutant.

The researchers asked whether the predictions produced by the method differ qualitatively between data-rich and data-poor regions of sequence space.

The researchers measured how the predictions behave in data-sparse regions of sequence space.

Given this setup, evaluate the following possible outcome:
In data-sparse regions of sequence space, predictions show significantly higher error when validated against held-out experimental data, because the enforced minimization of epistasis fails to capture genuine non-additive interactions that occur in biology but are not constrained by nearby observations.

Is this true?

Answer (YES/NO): NO